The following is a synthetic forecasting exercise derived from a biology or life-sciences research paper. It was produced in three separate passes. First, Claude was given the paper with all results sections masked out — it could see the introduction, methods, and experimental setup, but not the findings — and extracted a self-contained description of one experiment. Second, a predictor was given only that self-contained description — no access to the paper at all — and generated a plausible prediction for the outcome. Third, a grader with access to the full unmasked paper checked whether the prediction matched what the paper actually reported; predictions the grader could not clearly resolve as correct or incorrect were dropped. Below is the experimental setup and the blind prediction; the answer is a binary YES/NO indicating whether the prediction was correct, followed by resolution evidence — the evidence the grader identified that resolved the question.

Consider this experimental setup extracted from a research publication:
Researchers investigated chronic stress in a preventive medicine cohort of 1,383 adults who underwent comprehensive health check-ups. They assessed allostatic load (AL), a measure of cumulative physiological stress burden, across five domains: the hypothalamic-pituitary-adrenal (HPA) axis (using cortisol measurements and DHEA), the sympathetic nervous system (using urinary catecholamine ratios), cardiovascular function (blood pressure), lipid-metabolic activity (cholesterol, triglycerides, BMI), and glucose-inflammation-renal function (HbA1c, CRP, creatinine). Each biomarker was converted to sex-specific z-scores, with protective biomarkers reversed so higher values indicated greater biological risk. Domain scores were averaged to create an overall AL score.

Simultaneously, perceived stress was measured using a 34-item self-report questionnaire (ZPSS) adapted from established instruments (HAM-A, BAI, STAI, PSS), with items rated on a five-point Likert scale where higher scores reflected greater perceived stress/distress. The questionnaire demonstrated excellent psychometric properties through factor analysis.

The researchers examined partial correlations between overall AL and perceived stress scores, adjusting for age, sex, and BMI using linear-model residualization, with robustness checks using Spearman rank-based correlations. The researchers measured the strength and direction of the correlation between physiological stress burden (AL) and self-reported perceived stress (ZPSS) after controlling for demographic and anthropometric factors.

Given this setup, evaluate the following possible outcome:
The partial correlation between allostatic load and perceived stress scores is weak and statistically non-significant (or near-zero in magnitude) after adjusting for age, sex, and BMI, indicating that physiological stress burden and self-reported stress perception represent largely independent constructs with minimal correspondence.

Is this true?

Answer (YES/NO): YES